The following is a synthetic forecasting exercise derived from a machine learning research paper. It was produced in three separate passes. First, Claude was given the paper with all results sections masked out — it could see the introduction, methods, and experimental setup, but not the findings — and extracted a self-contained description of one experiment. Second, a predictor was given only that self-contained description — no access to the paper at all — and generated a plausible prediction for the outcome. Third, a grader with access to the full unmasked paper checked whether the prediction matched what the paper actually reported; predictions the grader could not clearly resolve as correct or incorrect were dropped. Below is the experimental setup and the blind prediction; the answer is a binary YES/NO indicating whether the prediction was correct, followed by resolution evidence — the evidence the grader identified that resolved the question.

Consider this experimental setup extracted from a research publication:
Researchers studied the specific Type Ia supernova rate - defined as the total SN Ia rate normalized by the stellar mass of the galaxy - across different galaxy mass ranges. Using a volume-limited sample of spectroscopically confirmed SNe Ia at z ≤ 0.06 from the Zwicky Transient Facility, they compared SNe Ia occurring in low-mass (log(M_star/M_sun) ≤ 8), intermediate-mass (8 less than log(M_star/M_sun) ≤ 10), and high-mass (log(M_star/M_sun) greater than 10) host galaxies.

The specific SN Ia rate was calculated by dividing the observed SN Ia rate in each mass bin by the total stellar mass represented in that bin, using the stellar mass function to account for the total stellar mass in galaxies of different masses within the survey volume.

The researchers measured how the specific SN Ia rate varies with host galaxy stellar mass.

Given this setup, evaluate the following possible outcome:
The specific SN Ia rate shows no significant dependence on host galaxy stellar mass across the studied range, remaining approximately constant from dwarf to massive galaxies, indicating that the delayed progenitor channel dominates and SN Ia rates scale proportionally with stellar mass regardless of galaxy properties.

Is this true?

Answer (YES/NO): NO